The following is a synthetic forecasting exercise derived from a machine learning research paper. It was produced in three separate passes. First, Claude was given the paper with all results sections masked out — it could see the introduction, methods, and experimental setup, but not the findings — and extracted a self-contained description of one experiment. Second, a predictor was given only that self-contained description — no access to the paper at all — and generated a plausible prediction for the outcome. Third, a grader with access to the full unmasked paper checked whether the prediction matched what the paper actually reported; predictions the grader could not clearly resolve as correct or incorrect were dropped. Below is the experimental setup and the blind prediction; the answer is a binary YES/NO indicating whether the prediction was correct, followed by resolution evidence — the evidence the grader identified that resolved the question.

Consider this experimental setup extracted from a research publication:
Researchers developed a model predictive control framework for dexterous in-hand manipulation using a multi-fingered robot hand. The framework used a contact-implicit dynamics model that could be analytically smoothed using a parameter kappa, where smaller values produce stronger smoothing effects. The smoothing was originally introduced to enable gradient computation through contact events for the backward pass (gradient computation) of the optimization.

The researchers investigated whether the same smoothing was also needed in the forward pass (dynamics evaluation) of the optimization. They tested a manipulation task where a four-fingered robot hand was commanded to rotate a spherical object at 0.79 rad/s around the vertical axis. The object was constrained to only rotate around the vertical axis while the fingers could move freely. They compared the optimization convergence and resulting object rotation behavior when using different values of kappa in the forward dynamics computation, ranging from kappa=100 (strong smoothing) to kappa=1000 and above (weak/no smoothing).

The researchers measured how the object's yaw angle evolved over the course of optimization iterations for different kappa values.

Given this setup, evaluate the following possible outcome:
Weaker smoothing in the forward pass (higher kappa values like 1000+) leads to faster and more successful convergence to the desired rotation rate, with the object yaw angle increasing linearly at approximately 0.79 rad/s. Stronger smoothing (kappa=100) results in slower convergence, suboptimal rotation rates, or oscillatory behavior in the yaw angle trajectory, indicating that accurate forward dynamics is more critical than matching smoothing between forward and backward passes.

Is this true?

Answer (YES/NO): NO